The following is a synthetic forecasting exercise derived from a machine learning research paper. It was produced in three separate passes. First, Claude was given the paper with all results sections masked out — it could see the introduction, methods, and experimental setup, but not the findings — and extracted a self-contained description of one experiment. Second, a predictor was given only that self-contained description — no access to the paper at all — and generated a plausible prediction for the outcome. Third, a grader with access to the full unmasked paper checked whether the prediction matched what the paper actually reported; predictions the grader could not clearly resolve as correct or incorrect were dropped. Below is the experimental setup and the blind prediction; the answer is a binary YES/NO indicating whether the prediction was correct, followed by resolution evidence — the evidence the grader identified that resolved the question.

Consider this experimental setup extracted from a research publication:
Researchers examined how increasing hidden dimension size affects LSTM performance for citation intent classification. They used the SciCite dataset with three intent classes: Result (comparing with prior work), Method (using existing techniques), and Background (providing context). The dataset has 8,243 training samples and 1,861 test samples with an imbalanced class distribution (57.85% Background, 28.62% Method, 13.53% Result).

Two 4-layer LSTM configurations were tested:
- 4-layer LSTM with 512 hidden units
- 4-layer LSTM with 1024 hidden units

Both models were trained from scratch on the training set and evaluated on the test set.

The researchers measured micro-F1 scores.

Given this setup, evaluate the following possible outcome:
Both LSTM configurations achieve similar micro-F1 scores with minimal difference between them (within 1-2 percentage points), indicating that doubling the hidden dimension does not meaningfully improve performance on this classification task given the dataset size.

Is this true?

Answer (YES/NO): YES